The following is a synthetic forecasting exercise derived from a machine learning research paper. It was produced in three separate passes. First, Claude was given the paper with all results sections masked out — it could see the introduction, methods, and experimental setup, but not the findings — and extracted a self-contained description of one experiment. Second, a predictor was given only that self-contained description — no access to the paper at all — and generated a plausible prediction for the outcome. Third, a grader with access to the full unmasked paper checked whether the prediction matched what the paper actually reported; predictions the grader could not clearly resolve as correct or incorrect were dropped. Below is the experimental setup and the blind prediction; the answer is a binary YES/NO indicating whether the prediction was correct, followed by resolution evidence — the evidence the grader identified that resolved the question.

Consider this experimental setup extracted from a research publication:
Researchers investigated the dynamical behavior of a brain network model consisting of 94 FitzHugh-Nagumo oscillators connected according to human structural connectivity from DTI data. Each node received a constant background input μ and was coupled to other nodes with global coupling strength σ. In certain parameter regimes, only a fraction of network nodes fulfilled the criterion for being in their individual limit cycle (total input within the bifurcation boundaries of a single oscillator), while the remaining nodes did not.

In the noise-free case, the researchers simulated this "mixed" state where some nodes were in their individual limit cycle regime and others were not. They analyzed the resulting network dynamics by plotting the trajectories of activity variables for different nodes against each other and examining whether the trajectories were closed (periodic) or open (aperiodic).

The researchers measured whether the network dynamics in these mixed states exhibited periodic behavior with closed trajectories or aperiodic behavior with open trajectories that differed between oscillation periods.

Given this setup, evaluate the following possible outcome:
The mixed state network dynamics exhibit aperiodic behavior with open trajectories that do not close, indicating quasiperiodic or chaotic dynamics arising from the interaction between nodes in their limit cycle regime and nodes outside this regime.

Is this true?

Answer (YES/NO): YES